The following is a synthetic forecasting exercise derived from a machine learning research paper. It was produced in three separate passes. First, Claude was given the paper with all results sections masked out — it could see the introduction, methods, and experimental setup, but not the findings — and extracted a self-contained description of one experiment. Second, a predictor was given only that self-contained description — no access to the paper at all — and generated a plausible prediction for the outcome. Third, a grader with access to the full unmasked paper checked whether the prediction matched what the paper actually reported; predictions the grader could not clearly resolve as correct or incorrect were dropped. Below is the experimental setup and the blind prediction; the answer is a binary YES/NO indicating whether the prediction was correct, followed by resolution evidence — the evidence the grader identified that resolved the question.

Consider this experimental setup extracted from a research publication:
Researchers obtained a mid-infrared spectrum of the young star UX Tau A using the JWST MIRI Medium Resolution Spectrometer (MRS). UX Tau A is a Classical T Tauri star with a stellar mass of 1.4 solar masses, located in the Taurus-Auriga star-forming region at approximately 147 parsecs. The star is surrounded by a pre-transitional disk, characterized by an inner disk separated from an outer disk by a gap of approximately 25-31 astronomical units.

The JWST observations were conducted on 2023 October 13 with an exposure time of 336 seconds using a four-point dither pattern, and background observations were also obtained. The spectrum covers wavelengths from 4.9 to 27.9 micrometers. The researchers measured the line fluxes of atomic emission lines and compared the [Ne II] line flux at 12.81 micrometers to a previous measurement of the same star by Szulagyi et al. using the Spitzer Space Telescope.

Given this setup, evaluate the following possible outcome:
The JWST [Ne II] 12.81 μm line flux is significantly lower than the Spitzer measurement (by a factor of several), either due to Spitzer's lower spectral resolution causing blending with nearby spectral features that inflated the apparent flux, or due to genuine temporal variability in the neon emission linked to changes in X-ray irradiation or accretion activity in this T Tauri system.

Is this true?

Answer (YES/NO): NO